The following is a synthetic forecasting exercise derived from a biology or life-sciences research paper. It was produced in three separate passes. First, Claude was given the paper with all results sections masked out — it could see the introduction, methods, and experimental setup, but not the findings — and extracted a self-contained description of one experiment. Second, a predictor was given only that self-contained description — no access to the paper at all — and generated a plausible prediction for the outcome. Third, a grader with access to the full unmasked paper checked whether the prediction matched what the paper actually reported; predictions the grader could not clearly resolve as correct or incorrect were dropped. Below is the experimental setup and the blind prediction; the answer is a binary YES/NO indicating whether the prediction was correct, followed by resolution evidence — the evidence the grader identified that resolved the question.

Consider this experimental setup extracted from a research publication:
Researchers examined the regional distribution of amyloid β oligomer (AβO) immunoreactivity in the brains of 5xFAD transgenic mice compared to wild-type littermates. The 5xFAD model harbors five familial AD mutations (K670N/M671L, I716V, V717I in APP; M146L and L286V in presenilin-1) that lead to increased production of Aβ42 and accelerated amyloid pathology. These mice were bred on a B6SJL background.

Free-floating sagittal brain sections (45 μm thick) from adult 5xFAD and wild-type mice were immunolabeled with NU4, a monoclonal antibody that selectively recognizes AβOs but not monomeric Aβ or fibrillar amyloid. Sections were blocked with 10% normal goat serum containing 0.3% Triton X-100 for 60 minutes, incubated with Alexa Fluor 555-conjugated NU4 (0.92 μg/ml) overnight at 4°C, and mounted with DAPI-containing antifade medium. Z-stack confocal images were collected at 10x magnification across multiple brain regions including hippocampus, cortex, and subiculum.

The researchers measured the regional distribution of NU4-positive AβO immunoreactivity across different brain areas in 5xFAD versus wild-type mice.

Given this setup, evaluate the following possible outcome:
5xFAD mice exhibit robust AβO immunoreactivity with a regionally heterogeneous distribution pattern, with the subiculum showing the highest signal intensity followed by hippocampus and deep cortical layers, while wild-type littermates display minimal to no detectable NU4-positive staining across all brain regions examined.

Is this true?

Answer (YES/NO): NO